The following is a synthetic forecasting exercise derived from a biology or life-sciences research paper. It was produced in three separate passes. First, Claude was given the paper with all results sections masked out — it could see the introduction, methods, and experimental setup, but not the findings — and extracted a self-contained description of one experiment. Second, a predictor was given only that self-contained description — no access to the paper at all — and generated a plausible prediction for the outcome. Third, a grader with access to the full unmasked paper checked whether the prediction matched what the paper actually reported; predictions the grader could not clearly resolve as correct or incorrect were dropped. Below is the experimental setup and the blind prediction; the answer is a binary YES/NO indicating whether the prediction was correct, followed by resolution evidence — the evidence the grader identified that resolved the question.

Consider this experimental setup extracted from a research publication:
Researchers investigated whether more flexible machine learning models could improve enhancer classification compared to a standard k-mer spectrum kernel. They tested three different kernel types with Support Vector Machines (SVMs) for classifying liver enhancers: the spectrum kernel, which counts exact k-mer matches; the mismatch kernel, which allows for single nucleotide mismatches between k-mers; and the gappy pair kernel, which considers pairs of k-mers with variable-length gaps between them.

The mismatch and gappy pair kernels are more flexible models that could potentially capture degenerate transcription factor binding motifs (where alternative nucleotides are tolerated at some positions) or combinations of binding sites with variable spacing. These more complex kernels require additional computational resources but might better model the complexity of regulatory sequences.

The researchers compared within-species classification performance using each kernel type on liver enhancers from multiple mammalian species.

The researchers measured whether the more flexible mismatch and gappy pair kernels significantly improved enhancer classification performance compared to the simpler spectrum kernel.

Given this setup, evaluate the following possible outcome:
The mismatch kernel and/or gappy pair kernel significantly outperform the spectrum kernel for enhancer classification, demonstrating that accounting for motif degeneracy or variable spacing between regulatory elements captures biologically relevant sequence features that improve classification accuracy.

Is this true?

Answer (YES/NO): NO